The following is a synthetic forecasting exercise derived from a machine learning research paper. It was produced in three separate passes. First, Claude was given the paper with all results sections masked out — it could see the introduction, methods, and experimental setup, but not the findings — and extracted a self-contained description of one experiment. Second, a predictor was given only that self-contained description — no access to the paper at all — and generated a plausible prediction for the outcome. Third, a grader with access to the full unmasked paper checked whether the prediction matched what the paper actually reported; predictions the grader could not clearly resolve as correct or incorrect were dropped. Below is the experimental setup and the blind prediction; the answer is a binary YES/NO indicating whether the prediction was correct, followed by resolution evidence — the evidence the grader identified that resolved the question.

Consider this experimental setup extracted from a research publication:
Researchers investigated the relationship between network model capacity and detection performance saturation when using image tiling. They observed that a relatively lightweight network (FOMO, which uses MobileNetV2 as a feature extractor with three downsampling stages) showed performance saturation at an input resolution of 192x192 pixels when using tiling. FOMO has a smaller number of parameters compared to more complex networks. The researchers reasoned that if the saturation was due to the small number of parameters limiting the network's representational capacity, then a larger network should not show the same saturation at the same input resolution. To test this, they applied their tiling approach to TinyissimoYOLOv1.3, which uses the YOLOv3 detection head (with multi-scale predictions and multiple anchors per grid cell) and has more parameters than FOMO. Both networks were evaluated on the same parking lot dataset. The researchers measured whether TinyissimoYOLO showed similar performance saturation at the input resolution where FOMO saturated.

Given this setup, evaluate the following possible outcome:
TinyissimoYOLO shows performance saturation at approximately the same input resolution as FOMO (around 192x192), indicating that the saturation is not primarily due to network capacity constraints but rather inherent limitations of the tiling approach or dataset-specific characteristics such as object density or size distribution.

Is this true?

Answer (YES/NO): NO